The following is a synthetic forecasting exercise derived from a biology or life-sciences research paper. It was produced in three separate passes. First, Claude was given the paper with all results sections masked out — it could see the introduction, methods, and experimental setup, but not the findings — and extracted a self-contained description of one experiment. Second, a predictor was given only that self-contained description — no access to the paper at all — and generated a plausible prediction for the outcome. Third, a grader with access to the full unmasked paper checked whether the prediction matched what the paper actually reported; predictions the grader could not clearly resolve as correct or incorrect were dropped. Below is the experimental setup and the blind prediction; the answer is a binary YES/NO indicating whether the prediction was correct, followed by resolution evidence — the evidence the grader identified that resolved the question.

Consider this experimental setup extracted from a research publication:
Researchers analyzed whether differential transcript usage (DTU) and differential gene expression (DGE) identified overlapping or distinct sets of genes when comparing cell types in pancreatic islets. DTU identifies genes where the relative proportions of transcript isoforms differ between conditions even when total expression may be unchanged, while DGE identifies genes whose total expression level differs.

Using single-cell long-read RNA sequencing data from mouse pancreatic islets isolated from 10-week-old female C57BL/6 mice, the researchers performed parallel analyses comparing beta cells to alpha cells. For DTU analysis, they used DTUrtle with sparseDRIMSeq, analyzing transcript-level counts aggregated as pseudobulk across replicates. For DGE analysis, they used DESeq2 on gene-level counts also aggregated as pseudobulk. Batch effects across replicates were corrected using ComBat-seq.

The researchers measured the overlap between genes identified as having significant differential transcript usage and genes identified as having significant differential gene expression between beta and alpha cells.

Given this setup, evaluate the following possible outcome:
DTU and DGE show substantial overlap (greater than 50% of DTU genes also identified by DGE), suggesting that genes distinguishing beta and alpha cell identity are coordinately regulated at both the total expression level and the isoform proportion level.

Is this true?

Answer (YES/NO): NO